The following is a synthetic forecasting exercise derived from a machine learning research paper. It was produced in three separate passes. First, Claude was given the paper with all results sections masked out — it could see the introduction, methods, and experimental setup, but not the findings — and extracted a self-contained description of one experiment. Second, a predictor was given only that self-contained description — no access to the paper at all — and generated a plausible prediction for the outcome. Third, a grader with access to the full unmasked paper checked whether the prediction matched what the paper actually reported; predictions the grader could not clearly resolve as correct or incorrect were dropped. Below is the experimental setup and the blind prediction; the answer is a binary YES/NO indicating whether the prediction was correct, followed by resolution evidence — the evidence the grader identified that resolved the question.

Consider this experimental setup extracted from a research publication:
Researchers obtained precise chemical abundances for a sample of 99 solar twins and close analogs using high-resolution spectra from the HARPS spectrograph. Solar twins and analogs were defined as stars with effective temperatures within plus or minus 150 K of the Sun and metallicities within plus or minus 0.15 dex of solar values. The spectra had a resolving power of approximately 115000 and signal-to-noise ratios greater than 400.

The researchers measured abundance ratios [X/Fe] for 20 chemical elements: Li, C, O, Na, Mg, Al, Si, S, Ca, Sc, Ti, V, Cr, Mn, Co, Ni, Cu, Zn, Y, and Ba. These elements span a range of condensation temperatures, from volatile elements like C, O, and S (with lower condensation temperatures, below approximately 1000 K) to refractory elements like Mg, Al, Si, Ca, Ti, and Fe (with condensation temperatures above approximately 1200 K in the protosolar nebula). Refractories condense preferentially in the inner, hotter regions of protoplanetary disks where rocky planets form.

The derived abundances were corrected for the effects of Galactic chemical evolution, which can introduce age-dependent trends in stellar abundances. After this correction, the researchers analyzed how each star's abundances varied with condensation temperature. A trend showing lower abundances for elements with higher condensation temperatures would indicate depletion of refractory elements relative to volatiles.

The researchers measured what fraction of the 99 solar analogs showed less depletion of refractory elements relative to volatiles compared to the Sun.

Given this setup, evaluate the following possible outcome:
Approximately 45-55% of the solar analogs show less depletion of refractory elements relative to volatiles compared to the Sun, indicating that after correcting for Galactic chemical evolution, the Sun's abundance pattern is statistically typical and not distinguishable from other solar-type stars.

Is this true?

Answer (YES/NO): NO